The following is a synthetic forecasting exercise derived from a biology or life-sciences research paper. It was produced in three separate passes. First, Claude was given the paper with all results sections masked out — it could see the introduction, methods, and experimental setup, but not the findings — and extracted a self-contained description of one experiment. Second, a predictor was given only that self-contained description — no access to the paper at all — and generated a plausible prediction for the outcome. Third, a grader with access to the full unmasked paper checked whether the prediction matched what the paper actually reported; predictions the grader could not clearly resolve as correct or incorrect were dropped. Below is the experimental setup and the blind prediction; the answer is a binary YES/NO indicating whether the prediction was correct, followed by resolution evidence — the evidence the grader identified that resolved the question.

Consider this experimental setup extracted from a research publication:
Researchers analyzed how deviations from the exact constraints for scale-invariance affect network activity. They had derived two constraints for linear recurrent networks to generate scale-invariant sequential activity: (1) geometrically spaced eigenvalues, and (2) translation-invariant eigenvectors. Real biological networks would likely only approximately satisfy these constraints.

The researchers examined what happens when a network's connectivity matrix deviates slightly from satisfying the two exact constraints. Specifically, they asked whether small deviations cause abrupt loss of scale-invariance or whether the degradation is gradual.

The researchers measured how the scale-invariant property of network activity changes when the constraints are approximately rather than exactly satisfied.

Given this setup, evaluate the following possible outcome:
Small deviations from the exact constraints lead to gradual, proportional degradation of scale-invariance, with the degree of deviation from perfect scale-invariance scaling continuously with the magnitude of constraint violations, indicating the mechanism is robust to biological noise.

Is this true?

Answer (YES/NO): YES